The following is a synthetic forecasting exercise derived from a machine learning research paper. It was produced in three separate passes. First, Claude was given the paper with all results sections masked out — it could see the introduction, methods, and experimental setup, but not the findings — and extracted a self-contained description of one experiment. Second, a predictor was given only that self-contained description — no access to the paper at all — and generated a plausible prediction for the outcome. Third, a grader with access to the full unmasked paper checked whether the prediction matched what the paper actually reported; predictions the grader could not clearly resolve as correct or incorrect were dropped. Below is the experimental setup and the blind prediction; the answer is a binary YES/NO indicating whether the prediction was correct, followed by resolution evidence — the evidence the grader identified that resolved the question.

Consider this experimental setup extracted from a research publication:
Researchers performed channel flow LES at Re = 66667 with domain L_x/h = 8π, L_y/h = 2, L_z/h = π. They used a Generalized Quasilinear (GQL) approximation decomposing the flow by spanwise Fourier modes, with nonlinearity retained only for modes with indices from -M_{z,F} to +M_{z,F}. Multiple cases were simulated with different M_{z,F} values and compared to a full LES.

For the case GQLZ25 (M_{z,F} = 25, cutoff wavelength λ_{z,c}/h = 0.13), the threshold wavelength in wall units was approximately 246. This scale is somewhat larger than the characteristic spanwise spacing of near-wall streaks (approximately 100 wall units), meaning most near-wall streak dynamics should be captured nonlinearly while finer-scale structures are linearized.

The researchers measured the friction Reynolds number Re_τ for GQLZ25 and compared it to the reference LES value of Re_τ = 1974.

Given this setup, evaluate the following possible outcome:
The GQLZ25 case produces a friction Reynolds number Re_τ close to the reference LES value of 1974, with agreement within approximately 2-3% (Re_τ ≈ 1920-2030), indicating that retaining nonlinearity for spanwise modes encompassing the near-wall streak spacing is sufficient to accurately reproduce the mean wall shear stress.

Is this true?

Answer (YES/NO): YES